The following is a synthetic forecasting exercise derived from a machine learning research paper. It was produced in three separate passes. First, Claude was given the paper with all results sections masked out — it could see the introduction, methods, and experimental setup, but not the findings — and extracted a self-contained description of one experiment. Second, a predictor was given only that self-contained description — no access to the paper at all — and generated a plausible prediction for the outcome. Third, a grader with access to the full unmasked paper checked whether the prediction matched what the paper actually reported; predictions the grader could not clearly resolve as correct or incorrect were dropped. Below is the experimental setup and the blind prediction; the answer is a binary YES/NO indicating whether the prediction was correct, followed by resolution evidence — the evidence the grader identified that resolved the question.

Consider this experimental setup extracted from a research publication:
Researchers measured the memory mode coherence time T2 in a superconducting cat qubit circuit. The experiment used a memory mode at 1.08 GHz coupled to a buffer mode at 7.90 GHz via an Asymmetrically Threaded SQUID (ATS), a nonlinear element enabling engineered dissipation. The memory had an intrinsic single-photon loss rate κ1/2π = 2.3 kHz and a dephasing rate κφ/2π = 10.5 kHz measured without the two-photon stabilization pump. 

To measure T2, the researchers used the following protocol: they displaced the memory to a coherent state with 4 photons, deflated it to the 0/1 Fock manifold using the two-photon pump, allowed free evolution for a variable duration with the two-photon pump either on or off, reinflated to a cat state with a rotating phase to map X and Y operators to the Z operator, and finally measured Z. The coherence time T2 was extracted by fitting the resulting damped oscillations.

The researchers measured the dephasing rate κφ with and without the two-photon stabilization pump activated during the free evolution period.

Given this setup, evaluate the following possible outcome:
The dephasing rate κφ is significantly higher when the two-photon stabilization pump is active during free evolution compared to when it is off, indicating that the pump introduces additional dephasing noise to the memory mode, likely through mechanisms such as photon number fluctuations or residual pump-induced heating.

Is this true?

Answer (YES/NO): YES